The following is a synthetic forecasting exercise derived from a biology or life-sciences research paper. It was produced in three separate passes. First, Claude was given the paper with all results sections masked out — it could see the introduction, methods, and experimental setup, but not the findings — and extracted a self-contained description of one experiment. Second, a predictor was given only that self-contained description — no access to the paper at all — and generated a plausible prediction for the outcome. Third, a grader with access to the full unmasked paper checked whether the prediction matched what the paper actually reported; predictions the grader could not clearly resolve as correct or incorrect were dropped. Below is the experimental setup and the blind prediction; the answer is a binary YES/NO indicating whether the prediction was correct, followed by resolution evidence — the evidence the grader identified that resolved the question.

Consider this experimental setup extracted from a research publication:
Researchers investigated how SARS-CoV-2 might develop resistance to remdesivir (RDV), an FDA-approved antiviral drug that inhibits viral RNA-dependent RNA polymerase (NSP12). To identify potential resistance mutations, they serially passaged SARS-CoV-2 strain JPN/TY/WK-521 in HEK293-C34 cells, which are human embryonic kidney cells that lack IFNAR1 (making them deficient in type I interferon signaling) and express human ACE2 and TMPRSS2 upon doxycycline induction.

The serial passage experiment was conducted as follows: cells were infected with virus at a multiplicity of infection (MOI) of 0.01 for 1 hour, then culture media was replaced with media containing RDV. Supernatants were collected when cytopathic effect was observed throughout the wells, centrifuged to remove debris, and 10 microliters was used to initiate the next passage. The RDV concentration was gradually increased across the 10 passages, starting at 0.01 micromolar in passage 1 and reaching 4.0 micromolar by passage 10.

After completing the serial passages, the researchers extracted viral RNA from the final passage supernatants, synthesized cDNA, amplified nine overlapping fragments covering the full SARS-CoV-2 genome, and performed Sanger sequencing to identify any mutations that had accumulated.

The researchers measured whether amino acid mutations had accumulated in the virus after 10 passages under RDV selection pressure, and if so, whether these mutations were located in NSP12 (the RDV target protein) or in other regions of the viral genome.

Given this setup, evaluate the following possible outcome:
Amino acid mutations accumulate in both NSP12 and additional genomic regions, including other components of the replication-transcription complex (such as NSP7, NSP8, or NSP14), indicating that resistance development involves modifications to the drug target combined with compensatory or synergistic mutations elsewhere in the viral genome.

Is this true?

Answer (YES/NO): NO